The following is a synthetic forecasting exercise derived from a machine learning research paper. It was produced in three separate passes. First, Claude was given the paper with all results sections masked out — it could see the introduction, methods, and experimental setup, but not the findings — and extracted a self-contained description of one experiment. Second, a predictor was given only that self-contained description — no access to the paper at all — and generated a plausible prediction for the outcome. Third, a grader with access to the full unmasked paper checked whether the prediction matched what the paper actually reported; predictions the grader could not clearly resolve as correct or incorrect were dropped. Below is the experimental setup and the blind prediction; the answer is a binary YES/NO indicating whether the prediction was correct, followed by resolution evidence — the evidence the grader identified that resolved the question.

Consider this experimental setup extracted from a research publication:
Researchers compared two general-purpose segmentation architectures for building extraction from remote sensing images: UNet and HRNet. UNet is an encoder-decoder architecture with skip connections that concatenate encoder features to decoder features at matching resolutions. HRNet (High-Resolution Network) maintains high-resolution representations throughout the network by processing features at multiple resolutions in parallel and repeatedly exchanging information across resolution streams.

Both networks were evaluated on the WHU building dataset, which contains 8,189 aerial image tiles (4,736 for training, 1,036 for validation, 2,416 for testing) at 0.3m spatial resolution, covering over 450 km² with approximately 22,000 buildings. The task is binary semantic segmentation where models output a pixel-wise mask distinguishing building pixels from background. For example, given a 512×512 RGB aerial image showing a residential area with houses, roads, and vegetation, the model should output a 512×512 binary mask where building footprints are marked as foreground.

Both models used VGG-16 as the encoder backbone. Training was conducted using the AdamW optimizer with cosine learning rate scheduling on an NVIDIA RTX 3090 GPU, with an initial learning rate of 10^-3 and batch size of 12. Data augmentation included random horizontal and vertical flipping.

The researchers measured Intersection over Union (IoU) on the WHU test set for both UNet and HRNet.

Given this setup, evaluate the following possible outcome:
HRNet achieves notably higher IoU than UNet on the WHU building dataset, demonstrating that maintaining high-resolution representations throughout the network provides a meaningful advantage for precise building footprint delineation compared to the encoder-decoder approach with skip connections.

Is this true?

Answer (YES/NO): NO